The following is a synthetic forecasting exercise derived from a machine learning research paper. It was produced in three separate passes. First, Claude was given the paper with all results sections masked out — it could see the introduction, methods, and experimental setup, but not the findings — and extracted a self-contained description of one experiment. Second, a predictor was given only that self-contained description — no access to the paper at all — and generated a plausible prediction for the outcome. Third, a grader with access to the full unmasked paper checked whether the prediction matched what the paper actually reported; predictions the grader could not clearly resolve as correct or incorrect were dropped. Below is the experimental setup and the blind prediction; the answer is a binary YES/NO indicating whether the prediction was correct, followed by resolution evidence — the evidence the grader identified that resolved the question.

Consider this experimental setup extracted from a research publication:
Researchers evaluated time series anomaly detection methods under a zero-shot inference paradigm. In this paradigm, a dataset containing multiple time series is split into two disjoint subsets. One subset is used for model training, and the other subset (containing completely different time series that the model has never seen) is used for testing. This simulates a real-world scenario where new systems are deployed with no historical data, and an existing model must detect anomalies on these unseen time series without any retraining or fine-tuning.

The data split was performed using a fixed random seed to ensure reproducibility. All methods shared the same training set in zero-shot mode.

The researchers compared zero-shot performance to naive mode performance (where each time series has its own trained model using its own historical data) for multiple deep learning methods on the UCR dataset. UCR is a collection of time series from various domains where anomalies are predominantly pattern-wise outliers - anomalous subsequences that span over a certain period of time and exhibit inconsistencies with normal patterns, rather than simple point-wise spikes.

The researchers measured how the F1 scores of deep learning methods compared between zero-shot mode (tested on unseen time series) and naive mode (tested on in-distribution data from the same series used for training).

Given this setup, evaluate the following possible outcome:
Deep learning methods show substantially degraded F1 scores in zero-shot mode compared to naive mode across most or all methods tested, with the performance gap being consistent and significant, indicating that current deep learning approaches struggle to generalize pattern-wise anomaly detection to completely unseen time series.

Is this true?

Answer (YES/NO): NO